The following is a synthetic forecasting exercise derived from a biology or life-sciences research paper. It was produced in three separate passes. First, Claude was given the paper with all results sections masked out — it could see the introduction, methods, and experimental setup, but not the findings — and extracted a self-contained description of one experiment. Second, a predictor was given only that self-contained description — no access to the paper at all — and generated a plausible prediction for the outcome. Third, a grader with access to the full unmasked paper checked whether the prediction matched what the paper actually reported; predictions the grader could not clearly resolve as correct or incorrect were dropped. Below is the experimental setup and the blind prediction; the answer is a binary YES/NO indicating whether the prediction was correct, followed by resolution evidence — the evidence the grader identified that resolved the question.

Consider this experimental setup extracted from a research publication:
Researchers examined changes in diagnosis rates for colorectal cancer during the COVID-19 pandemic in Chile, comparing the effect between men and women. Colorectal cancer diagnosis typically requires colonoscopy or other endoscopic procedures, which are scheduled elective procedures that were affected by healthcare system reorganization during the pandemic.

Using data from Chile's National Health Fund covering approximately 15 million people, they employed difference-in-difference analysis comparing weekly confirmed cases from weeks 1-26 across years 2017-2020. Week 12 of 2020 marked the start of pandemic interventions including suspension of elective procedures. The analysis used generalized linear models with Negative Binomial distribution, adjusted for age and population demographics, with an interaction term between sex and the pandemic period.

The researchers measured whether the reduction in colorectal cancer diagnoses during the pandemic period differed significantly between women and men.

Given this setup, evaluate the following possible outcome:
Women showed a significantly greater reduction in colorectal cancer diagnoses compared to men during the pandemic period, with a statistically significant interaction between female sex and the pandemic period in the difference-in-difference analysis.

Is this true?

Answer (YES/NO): YES